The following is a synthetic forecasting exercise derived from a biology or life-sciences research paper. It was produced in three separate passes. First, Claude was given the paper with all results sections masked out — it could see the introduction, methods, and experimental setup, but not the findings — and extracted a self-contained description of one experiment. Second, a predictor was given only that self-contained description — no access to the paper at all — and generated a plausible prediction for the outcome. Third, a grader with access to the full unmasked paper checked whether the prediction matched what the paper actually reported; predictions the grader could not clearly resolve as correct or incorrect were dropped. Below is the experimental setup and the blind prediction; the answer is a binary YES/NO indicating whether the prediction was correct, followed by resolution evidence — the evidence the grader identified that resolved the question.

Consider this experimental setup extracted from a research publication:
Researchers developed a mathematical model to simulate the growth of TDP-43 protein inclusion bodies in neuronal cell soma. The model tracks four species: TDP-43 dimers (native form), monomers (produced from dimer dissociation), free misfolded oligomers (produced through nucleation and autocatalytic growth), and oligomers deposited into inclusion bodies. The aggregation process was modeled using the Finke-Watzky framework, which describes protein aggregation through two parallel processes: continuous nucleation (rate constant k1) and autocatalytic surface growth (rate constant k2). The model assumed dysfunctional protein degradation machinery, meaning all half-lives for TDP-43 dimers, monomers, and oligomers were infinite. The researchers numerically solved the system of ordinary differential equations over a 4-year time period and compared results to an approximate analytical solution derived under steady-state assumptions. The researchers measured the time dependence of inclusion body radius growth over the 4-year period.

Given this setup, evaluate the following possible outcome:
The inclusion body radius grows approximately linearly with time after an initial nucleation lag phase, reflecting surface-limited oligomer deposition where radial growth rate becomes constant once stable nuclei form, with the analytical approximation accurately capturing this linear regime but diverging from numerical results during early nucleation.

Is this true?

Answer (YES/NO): NO